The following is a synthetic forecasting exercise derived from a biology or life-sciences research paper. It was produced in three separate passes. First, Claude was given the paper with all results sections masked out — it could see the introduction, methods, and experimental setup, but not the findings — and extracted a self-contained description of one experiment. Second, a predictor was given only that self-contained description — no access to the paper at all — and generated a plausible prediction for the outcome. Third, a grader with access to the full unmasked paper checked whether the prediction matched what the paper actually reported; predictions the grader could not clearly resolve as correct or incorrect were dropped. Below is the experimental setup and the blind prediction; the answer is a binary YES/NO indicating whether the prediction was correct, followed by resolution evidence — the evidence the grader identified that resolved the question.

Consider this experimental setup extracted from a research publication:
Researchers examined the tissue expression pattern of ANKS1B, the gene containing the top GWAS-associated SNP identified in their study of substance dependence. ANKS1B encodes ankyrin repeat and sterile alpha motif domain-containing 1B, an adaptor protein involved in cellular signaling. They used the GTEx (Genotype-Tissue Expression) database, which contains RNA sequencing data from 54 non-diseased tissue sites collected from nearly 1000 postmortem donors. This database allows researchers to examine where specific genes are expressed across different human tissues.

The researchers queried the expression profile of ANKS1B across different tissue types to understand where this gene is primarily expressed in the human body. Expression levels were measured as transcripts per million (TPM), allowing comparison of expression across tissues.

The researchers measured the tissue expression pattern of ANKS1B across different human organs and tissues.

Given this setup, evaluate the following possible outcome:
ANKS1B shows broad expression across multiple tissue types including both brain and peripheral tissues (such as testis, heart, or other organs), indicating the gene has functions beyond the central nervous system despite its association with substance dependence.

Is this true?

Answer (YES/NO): NO